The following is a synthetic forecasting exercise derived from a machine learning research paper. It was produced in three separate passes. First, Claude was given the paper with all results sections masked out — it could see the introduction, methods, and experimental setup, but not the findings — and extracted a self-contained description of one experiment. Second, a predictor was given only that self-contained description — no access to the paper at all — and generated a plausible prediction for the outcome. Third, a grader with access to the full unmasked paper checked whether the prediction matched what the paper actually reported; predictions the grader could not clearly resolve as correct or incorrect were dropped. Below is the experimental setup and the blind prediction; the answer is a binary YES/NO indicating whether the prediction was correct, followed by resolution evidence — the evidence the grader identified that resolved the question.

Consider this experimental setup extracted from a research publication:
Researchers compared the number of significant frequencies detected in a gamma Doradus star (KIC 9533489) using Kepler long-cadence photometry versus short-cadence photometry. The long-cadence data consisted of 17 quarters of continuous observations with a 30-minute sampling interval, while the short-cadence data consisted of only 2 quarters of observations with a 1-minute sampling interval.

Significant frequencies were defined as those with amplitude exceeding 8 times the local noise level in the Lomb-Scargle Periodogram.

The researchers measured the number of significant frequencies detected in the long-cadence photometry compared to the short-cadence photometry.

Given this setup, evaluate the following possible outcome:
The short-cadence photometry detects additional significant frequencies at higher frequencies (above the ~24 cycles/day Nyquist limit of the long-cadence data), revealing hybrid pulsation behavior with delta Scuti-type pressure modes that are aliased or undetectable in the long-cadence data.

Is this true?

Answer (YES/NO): NO